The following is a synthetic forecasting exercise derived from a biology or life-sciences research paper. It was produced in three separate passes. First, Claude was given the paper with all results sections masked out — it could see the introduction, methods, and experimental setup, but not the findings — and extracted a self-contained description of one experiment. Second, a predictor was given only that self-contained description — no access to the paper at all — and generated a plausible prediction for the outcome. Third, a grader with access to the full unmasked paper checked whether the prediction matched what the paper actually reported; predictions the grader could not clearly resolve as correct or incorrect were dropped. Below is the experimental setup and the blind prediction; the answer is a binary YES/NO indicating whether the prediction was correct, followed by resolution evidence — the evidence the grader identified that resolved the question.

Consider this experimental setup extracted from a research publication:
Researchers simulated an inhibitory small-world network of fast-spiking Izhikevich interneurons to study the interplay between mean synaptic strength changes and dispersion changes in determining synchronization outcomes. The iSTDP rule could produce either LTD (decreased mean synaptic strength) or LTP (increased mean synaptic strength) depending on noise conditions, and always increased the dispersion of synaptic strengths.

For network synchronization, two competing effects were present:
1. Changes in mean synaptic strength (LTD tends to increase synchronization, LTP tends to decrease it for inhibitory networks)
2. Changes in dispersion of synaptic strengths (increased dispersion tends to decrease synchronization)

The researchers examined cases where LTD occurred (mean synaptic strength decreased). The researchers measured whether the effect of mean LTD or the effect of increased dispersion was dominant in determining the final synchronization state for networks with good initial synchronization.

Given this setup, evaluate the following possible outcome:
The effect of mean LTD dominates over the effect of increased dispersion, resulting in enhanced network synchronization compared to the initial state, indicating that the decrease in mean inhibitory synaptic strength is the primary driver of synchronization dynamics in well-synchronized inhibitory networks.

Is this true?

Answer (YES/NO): YES